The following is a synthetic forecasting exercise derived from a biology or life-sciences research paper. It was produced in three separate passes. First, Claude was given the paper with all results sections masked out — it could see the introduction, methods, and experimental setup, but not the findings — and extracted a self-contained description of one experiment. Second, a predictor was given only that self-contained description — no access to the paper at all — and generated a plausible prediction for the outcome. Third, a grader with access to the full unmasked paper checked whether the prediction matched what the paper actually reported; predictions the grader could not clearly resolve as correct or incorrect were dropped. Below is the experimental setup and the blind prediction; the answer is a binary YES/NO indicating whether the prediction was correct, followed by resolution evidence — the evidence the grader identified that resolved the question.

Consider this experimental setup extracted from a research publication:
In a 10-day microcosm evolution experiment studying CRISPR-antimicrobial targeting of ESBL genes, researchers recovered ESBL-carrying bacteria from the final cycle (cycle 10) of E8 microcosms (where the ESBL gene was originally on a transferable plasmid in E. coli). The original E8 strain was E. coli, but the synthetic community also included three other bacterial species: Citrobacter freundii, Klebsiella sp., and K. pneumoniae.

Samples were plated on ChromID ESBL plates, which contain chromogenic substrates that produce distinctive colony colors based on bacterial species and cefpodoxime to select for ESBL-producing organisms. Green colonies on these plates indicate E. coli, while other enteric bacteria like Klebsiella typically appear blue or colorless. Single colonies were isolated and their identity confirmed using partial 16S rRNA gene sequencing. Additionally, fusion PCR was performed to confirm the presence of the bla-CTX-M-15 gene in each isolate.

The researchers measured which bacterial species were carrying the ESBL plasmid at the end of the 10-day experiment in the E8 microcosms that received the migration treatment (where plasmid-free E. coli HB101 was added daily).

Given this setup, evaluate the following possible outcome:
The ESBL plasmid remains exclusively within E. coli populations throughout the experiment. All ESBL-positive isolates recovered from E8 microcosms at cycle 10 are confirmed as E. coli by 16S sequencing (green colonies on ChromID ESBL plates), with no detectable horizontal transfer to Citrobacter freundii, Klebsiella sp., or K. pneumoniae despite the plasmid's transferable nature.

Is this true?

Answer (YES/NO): NO